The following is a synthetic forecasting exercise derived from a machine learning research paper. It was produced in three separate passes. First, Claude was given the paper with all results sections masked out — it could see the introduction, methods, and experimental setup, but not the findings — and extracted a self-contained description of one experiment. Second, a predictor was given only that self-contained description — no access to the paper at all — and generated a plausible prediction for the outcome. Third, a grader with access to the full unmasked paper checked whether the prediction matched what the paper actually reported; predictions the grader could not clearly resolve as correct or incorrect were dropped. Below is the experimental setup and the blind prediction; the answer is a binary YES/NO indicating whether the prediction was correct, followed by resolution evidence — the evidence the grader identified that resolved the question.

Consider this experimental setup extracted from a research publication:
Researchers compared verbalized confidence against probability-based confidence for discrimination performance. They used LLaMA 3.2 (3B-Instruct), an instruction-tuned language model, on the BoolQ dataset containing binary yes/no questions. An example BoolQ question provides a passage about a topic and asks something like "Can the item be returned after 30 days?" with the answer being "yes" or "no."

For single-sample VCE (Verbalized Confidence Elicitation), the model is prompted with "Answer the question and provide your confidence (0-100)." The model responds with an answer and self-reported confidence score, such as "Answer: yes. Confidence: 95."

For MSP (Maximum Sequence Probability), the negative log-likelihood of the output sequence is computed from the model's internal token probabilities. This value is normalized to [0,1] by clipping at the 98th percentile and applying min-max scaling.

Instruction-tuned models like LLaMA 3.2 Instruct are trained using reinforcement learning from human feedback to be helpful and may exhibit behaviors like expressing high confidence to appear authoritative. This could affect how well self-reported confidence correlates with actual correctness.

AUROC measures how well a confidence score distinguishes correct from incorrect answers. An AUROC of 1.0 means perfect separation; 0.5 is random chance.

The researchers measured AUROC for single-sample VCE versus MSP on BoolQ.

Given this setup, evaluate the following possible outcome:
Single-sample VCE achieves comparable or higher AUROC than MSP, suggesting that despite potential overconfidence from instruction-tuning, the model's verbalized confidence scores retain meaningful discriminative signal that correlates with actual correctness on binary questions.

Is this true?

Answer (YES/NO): NO